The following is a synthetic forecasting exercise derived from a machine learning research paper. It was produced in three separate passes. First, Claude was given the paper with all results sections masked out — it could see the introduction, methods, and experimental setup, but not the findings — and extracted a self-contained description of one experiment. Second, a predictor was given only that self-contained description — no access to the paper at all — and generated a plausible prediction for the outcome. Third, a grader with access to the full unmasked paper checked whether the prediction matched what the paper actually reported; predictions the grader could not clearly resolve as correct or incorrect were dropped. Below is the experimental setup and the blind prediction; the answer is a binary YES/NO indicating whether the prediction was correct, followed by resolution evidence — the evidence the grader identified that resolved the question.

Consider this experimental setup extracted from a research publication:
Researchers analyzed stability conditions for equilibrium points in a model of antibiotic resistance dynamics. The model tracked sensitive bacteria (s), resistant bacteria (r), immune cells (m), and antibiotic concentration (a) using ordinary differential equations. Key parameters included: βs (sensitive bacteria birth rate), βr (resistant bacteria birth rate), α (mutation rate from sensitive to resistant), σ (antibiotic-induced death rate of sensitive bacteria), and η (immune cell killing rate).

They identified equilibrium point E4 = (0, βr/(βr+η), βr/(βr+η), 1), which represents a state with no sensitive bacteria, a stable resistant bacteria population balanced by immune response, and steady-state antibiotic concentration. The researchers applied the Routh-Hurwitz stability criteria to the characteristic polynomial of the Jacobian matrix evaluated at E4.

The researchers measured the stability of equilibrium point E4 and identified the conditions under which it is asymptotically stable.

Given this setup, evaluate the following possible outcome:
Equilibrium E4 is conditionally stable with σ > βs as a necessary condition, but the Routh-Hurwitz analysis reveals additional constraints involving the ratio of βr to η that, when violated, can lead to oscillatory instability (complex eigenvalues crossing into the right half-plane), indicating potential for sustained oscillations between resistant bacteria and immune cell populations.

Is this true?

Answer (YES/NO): NO